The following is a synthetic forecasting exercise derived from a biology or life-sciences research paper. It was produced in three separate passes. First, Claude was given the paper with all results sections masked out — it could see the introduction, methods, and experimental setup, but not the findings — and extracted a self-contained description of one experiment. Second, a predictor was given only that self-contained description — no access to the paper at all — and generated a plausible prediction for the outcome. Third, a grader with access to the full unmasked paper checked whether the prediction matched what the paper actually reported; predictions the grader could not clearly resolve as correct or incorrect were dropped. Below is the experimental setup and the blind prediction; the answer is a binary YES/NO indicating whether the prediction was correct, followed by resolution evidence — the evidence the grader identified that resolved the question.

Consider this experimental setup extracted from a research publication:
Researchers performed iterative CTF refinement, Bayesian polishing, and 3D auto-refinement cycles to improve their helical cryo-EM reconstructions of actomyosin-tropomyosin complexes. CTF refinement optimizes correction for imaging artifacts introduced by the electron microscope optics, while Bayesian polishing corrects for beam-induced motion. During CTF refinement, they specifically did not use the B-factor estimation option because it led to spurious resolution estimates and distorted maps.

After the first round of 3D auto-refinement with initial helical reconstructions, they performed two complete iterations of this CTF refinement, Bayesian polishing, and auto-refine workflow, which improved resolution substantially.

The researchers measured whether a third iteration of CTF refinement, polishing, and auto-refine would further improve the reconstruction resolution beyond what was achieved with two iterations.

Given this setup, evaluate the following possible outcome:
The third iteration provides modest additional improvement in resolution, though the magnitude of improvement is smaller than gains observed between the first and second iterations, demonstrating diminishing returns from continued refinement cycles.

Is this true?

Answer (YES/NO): NO